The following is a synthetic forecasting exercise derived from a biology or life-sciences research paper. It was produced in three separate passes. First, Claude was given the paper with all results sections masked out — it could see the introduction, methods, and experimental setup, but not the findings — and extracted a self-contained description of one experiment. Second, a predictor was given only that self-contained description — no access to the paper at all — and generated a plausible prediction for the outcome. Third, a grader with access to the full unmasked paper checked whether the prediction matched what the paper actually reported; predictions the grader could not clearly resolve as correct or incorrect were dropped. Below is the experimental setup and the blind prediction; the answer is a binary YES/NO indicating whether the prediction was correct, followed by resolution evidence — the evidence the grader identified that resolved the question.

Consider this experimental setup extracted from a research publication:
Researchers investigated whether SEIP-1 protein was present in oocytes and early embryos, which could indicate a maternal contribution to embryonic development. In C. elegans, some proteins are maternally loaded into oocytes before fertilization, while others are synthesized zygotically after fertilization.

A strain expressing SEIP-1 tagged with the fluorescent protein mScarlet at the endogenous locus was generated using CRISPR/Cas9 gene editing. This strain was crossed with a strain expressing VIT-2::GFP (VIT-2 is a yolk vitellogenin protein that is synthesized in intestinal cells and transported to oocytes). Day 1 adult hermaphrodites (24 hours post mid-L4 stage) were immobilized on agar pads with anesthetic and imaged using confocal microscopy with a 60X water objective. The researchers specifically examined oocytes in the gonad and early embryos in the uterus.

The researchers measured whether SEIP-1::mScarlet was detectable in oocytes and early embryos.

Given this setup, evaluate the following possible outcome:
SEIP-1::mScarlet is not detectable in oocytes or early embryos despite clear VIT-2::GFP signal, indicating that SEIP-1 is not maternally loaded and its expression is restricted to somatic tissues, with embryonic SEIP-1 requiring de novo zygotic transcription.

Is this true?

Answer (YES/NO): NO